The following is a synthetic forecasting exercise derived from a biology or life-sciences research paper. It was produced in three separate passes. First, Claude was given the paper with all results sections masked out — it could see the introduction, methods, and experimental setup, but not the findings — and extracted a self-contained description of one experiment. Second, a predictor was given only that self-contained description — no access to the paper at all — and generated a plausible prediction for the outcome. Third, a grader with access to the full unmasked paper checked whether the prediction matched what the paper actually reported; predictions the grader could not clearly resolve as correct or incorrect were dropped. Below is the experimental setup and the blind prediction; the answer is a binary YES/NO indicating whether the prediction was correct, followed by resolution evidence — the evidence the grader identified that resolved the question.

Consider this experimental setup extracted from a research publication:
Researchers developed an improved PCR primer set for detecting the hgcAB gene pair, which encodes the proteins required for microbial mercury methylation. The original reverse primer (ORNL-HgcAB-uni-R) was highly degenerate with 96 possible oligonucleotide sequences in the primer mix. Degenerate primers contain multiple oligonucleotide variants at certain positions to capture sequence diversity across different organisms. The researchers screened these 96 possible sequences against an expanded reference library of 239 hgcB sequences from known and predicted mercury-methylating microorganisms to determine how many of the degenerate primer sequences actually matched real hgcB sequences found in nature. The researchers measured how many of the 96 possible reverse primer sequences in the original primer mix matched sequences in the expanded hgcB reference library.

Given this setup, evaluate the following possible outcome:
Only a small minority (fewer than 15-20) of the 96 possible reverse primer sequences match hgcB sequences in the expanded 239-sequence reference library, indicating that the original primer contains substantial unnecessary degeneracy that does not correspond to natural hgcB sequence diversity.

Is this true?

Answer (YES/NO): NO